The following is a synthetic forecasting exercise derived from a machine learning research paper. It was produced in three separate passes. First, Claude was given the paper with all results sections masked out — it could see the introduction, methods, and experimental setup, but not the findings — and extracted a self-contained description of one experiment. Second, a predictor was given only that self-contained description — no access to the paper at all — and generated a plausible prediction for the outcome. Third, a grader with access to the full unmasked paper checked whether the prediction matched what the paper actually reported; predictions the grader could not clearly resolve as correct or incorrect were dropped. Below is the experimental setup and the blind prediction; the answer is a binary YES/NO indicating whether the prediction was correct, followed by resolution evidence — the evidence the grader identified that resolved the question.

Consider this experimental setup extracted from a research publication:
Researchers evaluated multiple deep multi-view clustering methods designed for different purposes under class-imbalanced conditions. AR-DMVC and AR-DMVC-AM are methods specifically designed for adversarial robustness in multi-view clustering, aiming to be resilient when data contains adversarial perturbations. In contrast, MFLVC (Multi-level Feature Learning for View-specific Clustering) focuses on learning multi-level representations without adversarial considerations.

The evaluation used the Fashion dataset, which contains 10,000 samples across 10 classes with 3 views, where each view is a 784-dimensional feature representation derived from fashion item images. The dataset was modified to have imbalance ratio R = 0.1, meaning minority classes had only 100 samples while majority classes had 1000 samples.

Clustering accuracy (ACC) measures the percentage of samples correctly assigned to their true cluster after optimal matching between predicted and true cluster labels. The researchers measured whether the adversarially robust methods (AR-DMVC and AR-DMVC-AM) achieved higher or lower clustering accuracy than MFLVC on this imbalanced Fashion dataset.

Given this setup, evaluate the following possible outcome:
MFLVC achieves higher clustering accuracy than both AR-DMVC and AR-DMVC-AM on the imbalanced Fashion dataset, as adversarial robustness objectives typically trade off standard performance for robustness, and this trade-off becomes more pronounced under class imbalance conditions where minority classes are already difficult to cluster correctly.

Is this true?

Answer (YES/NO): YES